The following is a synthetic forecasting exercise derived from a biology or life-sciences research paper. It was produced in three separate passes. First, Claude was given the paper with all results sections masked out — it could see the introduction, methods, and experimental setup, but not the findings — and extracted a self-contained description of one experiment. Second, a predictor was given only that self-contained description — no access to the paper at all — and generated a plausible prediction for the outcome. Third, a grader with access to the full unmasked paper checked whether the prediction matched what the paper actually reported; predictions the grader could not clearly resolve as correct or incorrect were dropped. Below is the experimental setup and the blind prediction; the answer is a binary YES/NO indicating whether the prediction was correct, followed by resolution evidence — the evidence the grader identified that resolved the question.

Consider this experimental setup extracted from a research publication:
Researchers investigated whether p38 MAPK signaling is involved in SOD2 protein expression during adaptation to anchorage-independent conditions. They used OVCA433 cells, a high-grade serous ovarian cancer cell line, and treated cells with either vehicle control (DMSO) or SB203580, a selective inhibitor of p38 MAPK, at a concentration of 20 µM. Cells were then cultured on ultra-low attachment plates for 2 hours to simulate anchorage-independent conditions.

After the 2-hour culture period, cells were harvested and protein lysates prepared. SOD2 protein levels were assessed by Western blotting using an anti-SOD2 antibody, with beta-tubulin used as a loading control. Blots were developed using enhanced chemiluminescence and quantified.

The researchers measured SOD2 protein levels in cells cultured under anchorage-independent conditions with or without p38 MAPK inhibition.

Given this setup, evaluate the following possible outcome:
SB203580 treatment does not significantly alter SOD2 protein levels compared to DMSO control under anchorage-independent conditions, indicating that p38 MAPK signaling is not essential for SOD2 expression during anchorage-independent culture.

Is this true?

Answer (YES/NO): NO